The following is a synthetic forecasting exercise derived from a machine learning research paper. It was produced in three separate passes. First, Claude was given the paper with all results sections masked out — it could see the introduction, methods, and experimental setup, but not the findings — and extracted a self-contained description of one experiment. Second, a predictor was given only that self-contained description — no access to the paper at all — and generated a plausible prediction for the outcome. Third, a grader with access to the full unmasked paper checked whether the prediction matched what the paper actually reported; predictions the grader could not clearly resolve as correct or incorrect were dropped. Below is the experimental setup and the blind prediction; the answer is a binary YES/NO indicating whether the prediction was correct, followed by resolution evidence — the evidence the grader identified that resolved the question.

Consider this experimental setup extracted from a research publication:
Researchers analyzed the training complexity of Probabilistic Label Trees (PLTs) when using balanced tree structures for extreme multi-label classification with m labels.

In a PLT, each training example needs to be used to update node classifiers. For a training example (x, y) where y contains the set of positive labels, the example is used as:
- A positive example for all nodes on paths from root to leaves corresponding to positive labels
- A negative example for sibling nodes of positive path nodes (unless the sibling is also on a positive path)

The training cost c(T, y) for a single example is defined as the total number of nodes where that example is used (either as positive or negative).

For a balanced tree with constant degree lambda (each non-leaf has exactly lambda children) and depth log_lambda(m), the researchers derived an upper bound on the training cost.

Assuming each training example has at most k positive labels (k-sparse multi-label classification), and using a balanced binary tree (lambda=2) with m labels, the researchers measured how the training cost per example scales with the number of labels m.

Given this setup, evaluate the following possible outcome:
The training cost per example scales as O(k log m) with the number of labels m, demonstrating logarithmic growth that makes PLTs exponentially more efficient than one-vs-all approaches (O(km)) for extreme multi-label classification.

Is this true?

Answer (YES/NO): NO